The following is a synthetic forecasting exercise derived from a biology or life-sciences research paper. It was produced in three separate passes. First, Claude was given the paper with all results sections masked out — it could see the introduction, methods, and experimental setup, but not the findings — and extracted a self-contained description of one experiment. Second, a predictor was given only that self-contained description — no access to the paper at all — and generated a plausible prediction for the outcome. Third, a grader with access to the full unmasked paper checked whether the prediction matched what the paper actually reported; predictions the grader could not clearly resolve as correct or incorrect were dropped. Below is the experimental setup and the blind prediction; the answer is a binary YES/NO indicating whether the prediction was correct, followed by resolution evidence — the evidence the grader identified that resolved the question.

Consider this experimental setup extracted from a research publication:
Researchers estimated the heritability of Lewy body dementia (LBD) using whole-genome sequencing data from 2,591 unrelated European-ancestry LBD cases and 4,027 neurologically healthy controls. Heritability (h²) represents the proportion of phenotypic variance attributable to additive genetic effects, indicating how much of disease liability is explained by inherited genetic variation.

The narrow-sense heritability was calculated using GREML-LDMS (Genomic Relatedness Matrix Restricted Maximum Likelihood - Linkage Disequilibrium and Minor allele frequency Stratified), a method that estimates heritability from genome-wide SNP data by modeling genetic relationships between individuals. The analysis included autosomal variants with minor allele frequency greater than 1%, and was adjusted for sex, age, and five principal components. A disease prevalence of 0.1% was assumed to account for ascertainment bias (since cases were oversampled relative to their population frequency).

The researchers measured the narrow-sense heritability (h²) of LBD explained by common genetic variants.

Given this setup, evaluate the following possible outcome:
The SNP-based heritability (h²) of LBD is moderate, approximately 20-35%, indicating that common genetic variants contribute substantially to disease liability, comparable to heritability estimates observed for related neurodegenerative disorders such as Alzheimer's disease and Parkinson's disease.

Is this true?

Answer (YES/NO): NO